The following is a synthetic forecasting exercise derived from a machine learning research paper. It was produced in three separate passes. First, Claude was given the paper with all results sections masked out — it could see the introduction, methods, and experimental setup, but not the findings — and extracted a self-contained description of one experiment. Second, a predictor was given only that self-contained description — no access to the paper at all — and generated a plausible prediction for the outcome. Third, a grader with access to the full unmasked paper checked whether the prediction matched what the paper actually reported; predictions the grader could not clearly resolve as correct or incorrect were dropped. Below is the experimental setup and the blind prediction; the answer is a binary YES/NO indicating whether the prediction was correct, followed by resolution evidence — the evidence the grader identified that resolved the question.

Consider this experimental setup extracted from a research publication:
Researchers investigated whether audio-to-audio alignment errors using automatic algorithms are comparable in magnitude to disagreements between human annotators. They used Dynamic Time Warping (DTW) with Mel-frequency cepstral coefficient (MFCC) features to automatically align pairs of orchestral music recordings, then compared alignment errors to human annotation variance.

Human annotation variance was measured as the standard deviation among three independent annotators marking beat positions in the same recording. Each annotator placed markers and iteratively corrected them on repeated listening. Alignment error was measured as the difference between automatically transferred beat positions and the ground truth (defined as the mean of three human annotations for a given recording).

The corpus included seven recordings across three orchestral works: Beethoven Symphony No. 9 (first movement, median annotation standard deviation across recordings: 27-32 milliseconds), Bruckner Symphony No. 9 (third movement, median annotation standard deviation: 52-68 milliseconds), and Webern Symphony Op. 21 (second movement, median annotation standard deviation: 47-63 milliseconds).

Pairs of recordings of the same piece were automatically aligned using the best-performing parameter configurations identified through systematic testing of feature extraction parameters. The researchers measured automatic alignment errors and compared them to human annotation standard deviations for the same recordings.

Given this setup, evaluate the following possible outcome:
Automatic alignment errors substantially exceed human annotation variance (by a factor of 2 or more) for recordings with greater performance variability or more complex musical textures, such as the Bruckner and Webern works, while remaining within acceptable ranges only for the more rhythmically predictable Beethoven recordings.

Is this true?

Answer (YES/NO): NO